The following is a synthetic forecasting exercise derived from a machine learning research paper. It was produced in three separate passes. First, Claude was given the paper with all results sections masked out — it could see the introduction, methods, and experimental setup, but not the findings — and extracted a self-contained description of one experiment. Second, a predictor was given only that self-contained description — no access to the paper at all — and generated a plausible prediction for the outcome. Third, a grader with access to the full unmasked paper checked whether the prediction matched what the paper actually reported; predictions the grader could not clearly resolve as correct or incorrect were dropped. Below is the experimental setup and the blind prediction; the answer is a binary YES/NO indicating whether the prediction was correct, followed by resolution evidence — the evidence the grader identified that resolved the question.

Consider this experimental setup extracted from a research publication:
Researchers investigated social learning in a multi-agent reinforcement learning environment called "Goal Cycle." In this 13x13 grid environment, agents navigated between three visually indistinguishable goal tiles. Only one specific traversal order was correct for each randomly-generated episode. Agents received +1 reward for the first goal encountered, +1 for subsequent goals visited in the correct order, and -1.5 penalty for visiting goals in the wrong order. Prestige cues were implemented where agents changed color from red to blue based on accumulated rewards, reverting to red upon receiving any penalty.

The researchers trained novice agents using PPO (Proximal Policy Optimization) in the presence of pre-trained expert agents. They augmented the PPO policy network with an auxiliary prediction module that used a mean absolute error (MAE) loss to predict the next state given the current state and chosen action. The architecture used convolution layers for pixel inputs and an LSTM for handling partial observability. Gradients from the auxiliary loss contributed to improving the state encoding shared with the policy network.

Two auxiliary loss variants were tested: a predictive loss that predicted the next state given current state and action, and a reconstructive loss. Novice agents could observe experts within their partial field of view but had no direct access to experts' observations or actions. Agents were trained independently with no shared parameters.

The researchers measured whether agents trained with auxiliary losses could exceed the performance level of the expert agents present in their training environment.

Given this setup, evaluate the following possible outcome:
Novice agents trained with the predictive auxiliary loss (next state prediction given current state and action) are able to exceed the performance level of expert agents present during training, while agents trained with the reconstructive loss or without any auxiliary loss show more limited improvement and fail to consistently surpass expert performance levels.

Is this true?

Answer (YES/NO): NO